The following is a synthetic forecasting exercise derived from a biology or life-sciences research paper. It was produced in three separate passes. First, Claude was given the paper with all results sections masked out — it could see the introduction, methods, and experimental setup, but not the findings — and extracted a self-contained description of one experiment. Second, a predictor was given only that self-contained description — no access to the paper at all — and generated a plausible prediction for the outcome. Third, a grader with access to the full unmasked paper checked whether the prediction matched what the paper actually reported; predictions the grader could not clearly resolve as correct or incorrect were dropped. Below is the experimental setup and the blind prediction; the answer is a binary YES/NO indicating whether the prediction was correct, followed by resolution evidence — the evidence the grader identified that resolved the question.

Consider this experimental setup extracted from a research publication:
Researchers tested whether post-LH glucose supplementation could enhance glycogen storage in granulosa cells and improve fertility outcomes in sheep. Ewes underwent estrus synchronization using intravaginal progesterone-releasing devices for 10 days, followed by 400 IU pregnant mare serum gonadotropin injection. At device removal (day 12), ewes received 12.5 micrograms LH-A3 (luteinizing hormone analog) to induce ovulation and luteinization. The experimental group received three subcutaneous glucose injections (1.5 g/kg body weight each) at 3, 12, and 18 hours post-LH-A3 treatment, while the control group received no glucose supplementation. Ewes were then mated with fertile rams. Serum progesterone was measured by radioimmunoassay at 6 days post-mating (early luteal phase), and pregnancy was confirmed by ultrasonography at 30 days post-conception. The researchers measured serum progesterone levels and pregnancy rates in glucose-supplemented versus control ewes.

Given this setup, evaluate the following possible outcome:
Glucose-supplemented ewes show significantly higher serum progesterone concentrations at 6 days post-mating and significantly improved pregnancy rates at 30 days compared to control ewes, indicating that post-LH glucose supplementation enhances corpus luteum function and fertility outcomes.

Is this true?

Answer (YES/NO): YES